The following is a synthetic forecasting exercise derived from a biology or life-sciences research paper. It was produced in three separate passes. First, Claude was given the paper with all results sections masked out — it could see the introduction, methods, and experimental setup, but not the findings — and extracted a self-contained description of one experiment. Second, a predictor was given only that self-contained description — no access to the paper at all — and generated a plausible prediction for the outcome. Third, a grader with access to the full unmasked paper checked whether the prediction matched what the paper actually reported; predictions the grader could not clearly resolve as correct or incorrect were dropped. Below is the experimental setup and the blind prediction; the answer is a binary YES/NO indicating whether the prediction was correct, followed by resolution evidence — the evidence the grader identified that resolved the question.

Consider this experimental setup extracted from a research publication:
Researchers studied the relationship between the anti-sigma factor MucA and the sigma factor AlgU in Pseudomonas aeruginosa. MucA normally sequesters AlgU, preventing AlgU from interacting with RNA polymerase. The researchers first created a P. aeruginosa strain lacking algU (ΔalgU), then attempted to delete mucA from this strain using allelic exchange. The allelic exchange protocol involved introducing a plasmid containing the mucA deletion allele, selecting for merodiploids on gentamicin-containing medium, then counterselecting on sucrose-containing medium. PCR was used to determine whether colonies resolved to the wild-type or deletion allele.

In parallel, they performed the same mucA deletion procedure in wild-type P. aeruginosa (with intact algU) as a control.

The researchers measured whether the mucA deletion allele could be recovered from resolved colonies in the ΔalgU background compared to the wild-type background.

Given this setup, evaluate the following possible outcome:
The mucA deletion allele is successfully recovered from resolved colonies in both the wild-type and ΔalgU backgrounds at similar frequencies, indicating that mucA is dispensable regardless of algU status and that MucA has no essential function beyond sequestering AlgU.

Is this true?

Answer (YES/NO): NO